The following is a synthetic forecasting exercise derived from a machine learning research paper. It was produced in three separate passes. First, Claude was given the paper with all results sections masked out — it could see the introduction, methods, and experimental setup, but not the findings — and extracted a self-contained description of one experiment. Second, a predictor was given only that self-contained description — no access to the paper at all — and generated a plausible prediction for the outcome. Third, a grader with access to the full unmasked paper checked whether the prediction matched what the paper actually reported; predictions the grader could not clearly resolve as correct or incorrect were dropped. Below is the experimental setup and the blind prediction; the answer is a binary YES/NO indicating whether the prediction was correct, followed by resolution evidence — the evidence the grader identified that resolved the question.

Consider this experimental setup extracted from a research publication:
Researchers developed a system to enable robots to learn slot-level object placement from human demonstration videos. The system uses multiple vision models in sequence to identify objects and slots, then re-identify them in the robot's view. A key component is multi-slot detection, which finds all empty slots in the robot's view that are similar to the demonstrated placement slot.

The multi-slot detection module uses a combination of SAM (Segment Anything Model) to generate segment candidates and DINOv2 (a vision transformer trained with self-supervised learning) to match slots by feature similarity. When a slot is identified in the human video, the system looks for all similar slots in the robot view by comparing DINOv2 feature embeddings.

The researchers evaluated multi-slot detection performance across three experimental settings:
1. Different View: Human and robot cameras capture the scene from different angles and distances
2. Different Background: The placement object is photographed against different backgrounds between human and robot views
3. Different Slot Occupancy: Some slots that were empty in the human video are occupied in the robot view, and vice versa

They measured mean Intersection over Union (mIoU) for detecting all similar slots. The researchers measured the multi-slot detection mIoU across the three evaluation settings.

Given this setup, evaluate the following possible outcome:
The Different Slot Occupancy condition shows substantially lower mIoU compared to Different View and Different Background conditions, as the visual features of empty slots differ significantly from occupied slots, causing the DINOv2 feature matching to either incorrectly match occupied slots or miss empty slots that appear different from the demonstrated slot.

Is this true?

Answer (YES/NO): NO